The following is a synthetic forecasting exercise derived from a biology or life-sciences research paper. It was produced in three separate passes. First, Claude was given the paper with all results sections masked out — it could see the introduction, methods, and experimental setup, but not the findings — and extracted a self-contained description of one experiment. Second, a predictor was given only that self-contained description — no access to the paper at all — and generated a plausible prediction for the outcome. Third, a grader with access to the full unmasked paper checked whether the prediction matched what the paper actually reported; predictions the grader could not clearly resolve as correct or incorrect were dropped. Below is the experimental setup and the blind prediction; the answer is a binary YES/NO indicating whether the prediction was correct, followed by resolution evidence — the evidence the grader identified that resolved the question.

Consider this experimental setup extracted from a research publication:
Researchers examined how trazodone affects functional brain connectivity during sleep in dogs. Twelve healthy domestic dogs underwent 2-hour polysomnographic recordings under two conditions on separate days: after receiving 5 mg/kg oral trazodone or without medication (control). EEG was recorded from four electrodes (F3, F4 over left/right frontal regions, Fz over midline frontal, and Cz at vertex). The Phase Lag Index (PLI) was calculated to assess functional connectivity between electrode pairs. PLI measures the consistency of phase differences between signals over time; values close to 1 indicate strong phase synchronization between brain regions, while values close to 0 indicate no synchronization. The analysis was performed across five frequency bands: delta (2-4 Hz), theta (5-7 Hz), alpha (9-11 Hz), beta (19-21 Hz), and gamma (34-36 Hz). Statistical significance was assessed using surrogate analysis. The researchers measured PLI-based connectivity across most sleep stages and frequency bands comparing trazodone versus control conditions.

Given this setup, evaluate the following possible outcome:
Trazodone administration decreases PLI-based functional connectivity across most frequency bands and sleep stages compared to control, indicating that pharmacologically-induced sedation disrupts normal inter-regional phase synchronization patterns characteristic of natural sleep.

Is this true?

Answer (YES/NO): NO